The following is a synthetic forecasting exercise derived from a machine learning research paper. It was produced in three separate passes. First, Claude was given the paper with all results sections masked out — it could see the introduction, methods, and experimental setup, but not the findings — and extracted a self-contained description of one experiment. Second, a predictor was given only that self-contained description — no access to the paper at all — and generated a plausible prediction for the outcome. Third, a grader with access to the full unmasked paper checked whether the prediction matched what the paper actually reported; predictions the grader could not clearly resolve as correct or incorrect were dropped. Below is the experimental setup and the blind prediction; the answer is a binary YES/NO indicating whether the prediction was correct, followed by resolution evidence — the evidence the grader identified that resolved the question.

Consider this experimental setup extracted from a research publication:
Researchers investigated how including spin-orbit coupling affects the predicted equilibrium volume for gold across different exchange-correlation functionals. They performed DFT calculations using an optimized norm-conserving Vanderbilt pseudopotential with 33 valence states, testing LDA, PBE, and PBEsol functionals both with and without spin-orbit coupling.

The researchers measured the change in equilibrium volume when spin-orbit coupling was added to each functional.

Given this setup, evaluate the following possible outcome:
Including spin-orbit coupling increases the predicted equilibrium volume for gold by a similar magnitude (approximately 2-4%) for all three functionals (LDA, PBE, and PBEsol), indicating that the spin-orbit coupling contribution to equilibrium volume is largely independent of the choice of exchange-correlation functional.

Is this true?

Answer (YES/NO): NO